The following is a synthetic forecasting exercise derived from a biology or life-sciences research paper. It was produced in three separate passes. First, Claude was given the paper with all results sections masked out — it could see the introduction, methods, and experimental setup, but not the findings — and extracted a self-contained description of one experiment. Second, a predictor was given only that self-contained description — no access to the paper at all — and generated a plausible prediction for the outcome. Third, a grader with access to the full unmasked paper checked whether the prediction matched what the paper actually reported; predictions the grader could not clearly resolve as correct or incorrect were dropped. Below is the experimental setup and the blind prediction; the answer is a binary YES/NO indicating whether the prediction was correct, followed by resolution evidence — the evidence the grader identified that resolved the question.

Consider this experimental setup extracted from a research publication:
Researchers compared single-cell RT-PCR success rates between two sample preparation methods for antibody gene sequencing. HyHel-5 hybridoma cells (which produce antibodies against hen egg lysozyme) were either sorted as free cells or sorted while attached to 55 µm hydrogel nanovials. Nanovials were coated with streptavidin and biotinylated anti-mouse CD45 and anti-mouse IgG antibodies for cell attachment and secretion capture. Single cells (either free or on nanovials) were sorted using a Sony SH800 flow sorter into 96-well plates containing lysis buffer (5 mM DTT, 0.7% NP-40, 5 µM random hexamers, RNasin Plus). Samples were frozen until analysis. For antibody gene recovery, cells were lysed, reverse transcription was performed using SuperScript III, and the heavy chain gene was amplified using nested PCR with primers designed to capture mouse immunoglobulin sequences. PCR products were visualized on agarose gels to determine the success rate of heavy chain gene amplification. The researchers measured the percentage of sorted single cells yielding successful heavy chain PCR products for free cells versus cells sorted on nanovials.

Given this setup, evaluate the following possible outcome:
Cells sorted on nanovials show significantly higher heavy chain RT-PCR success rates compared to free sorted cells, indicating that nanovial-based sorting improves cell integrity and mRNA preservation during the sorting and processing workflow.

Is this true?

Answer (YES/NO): NO